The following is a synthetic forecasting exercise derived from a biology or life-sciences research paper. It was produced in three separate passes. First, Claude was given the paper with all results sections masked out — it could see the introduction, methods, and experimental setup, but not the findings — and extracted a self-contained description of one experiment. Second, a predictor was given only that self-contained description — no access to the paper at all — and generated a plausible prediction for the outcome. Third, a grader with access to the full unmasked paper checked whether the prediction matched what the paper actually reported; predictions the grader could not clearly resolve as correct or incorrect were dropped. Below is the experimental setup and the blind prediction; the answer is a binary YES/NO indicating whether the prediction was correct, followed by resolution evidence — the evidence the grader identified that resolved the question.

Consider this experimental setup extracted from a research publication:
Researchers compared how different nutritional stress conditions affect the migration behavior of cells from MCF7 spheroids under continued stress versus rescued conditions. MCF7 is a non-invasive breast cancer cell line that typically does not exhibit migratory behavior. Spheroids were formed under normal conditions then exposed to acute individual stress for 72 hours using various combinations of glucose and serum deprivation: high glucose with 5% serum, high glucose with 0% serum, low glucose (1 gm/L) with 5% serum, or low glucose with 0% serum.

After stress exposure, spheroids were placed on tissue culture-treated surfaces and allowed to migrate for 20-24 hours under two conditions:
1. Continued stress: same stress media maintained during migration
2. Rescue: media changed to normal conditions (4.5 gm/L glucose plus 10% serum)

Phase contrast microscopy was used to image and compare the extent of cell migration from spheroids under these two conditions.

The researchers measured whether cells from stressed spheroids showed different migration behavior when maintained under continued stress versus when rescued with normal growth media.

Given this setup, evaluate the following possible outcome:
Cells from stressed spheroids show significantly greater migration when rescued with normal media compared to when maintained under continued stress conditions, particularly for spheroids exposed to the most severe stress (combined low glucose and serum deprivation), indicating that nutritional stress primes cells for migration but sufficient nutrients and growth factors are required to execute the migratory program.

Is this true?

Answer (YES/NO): YES